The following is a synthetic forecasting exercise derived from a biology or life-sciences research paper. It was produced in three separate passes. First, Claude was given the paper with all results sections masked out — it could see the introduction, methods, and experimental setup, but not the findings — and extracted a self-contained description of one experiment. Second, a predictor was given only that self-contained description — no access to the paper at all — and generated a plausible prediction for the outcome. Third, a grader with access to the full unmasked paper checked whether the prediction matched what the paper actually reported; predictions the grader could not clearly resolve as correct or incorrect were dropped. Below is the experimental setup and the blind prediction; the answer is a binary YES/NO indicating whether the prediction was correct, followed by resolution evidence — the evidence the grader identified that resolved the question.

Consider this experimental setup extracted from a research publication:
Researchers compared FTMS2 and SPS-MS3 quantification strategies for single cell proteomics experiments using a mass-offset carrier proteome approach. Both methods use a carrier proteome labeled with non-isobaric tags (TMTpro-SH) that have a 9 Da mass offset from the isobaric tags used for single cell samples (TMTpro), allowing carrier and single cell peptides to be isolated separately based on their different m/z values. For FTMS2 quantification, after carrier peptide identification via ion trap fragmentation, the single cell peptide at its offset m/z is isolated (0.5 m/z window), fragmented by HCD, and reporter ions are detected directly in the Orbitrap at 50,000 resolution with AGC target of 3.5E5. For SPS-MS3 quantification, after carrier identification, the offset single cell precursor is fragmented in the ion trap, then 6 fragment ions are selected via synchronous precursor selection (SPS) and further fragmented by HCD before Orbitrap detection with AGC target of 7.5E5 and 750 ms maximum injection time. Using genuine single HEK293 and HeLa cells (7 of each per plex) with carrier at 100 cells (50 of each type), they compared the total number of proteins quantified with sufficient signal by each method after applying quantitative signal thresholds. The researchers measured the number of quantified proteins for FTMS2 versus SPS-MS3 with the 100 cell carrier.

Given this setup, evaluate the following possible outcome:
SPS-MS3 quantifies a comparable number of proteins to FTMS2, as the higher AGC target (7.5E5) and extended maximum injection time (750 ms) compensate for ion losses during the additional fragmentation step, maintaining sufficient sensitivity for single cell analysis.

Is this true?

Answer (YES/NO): NO